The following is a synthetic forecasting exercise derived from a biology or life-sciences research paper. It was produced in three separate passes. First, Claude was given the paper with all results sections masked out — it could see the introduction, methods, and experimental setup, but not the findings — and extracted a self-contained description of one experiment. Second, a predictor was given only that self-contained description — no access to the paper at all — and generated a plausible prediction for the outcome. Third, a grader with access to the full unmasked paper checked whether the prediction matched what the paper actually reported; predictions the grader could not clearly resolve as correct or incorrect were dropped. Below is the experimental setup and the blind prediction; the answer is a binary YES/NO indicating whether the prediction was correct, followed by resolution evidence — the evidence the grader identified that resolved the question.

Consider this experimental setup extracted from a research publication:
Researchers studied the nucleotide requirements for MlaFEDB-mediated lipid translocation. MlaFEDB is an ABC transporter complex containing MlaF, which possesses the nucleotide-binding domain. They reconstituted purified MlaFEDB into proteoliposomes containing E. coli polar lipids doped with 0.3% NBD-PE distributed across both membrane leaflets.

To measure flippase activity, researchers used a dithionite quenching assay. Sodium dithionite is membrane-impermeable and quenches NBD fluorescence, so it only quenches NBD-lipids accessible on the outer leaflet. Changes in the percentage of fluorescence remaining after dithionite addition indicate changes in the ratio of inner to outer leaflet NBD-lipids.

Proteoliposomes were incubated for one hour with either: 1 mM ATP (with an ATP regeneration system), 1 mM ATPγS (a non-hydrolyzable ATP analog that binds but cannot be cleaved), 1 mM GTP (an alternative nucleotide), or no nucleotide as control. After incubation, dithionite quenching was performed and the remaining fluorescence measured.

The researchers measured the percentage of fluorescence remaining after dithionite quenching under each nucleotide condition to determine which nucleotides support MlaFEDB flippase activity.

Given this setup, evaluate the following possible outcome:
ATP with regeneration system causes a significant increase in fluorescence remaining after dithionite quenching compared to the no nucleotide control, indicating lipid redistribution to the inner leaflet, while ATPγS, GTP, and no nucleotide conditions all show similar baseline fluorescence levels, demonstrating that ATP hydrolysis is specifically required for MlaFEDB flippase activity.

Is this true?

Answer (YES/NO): NO